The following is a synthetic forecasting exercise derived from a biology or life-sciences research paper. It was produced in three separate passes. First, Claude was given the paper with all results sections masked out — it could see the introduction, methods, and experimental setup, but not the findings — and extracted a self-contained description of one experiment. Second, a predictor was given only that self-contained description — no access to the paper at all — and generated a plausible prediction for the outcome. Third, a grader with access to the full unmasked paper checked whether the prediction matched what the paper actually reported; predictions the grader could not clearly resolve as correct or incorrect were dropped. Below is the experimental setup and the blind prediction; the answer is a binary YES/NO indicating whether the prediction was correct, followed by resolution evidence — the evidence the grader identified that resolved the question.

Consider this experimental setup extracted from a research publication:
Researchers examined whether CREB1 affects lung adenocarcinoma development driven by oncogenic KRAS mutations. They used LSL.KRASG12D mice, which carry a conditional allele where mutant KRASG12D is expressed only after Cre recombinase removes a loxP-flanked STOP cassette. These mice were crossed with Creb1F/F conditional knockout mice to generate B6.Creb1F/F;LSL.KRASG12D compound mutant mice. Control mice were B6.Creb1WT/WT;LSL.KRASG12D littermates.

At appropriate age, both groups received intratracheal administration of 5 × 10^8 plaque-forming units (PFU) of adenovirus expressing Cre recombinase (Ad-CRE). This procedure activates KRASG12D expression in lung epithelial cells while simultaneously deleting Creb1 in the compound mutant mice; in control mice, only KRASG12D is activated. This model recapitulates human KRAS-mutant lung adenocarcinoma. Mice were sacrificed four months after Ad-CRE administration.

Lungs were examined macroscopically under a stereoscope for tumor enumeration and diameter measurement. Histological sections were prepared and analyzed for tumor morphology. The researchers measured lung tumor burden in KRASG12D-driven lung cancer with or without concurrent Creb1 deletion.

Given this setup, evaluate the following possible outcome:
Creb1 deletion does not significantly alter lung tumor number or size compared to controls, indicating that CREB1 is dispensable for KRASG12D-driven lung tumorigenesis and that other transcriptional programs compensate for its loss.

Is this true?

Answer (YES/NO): NO